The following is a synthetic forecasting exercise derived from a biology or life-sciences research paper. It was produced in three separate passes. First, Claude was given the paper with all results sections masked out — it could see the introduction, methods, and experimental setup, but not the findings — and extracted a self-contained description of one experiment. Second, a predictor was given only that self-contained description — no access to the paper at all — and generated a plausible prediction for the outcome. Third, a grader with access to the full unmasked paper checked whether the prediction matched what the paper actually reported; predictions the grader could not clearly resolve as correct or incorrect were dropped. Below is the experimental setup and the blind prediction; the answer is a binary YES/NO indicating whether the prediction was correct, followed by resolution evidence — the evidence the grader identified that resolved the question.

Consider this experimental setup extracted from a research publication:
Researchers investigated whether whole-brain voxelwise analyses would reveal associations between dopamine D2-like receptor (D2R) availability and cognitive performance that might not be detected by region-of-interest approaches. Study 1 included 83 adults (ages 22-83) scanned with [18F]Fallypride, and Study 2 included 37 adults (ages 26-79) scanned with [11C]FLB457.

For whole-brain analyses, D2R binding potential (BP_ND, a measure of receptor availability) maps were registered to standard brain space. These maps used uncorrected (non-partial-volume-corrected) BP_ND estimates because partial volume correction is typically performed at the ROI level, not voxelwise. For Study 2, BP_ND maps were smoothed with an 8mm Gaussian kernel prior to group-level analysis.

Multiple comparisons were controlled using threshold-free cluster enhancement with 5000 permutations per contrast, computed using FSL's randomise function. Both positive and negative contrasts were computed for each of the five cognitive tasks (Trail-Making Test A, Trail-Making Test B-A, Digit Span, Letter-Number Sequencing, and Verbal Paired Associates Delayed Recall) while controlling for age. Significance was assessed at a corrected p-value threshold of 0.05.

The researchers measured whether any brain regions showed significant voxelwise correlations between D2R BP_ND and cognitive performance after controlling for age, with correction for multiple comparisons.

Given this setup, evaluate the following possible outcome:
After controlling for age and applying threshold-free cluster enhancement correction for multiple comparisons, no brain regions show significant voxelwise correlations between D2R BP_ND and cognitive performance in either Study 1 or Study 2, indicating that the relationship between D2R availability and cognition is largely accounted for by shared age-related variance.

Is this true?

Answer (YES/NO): NO